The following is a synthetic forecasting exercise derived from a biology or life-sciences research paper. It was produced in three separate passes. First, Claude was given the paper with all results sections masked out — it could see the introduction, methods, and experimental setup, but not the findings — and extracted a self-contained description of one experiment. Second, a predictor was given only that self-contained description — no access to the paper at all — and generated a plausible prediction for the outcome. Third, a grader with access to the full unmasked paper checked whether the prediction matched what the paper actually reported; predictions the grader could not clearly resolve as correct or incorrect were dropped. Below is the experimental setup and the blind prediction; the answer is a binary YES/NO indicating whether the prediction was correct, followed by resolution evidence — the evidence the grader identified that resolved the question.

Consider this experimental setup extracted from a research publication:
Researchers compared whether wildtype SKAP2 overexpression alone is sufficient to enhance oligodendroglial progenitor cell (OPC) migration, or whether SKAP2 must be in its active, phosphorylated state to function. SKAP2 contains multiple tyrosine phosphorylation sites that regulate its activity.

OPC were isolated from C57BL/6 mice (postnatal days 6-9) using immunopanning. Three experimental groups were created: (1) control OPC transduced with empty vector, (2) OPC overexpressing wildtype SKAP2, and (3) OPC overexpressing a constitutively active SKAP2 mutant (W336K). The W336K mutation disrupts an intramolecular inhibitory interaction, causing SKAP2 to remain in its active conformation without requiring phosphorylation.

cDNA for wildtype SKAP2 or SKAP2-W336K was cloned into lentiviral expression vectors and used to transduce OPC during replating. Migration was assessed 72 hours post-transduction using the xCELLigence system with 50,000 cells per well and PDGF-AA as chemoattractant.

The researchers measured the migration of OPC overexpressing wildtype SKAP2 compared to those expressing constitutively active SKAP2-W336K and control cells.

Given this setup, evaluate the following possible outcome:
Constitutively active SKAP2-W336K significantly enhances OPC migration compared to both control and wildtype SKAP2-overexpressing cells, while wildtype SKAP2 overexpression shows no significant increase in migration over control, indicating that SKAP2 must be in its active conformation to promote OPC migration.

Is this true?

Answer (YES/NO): NO